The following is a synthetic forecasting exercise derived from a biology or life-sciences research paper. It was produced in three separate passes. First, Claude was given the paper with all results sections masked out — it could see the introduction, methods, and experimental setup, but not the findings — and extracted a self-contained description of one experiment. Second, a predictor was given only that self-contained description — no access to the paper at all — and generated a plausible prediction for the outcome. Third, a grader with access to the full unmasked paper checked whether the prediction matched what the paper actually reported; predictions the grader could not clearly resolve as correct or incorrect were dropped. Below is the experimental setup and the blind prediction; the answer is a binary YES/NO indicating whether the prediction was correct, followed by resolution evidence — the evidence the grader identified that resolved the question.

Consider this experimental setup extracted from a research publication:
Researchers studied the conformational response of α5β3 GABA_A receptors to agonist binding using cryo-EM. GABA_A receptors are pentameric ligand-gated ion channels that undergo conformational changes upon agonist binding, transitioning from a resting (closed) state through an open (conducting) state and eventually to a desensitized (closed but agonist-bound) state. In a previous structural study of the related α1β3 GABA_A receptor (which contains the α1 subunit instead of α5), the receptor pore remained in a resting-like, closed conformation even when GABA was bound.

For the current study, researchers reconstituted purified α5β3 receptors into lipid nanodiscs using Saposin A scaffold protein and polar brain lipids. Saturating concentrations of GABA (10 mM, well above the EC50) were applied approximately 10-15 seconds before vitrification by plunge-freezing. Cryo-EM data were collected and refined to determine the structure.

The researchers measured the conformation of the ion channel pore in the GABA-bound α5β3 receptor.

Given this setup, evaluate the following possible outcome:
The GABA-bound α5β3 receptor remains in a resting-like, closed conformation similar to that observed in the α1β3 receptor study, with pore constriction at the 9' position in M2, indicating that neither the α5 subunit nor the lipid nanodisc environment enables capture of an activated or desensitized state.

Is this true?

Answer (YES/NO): NO